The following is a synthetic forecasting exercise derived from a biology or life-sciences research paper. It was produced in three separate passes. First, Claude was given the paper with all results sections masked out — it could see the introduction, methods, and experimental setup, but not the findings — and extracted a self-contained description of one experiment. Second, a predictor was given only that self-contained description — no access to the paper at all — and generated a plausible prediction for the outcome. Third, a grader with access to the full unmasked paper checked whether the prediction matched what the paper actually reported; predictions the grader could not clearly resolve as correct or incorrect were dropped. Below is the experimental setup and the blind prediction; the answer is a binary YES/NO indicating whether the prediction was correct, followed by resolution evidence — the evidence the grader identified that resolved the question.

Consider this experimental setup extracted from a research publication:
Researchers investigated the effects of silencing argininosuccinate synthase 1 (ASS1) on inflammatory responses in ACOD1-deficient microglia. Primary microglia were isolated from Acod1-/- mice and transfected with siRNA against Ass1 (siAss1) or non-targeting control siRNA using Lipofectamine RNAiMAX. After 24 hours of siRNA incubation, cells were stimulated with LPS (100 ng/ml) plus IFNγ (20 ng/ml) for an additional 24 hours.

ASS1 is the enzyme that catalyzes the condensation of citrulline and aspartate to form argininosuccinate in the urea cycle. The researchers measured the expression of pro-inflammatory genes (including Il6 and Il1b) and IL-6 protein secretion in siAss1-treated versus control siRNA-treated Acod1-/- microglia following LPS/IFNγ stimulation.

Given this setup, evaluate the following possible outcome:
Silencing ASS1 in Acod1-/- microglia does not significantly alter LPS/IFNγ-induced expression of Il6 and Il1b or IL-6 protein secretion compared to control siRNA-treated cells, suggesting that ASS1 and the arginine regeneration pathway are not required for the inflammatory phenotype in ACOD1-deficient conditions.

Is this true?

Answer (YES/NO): NO